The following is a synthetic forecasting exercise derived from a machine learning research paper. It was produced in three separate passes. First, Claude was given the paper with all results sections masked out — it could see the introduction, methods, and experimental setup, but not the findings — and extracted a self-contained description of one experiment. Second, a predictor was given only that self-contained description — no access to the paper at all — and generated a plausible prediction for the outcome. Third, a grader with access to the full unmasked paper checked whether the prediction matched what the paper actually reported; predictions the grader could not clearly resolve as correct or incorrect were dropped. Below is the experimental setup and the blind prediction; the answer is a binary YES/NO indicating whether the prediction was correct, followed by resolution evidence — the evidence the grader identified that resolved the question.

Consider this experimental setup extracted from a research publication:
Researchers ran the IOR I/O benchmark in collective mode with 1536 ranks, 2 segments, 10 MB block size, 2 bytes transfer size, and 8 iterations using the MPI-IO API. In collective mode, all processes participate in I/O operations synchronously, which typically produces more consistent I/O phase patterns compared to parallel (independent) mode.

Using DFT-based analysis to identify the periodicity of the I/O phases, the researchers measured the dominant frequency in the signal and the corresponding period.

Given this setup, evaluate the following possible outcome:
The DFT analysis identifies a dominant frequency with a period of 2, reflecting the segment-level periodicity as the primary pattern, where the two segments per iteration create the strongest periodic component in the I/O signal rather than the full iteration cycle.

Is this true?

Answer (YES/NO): NO